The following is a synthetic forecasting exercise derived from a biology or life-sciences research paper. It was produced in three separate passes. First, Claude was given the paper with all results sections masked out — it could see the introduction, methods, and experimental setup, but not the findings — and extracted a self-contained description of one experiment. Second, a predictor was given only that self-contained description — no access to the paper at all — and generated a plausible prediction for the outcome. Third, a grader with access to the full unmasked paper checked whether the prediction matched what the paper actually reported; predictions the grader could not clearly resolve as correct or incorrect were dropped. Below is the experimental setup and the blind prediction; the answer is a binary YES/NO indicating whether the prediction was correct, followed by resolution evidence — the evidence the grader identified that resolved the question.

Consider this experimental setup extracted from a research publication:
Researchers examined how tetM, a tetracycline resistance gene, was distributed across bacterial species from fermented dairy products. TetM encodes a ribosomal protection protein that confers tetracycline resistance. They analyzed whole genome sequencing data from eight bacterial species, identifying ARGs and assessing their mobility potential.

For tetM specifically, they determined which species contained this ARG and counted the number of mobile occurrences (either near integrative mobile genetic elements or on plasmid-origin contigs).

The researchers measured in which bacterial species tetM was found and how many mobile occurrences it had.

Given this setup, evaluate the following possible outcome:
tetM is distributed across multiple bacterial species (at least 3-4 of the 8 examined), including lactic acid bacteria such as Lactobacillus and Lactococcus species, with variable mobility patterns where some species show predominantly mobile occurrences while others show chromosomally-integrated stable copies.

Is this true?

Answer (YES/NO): NO